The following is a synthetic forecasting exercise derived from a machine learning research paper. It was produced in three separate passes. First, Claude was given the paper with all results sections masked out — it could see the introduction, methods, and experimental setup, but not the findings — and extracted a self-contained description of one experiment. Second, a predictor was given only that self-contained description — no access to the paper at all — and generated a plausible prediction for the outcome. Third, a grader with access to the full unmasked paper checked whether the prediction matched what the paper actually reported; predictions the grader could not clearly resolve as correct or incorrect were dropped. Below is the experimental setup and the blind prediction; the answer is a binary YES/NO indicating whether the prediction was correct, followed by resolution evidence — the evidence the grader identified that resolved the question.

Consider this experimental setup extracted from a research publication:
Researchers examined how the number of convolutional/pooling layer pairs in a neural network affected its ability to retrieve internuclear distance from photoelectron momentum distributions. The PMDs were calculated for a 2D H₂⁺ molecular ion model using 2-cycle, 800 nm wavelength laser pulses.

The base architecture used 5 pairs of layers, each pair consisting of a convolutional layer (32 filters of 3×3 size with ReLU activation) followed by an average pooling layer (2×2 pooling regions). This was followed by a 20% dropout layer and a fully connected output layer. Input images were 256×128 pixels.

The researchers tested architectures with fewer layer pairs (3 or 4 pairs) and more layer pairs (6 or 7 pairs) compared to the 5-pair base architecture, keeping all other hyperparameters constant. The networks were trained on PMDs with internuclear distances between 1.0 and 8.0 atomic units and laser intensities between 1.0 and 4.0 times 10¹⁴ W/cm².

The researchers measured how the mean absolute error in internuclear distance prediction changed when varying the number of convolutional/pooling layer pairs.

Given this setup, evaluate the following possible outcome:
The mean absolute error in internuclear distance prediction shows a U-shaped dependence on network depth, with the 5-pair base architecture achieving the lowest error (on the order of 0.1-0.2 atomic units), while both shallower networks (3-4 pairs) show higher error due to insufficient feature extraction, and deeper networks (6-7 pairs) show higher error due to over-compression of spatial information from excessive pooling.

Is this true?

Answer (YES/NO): NO